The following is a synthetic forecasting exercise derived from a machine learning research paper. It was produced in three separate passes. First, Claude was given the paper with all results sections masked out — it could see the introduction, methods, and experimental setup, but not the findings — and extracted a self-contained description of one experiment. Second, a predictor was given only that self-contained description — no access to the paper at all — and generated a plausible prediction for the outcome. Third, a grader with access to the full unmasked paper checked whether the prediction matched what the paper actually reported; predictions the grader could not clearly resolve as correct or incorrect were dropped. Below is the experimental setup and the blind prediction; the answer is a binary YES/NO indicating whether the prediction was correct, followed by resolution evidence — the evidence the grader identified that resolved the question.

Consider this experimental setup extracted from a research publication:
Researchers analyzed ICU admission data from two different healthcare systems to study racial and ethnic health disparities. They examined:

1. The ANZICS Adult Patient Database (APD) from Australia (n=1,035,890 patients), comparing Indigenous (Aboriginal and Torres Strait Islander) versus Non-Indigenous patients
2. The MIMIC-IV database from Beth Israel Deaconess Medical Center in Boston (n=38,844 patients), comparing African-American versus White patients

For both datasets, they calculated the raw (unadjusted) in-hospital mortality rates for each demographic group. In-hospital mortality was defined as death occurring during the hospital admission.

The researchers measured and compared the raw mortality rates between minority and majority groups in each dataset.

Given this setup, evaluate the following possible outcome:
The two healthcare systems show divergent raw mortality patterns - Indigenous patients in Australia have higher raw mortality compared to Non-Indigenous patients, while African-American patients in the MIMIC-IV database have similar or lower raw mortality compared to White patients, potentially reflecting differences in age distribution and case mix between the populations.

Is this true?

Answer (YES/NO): YES